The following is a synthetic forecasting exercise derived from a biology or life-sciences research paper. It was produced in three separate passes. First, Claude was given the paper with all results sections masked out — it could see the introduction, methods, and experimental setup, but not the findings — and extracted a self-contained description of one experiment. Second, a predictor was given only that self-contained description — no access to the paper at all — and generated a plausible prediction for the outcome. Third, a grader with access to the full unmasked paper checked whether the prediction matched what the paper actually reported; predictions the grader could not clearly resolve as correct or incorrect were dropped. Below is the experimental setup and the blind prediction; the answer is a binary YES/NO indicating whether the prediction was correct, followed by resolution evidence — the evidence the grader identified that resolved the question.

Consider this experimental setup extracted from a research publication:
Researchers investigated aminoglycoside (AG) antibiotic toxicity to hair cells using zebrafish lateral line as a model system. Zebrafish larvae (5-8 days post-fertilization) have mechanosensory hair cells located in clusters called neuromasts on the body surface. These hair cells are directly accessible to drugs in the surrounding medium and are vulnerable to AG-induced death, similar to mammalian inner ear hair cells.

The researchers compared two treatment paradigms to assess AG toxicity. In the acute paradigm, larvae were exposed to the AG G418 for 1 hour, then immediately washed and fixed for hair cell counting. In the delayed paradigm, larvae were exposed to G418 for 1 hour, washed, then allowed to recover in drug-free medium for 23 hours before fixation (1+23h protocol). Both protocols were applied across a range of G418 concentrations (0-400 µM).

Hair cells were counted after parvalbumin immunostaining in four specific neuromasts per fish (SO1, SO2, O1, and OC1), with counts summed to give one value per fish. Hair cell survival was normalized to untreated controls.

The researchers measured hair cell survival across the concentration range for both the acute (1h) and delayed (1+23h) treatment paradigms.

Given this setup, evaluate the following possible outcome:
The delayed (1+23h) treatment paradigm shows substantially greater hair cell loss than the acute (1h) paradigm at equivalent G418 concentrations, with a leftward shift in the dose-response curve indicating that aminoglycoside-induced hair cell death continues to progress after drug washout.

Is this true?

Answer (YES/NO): YES